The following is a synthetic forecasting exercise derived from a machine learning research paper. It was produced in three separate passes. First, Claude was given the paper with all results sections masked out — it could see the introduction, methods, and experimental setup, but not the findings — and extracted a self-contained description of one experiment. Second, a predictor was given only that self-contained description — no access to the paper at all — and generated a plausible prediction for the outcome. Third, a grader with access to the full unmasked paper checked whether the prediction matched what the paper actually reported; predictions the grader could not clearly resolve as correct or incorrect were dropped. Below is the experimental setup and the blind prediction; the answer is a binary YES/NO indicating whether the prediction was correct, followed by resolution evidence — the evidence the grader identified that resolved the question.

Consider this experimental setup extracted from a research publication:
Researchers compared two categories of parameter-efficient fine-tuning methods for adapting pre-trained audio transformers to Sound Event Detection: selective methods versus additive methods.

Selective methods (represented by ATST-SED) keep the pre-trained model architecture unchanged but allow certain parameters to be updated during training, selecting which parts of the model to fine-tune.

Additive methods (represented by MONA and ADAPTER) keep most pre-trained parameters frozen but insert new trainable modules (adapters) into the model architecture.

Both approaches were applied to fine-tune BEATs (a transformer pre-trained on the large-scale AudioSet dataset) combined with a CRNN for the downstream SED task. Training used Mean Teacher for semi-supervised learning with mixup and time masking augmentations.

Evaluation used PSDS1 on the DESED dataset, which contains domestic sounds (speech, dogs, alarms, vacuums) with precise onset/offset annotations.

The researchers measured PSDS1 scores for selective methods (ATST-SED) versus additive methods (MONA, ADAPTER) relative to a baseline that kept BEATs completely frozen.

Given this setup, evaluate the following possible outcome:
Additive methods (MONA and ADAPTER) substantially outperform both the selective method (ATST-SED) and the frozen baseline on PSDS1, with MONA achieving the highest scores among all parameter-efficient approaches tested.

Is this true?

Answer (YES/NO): NO